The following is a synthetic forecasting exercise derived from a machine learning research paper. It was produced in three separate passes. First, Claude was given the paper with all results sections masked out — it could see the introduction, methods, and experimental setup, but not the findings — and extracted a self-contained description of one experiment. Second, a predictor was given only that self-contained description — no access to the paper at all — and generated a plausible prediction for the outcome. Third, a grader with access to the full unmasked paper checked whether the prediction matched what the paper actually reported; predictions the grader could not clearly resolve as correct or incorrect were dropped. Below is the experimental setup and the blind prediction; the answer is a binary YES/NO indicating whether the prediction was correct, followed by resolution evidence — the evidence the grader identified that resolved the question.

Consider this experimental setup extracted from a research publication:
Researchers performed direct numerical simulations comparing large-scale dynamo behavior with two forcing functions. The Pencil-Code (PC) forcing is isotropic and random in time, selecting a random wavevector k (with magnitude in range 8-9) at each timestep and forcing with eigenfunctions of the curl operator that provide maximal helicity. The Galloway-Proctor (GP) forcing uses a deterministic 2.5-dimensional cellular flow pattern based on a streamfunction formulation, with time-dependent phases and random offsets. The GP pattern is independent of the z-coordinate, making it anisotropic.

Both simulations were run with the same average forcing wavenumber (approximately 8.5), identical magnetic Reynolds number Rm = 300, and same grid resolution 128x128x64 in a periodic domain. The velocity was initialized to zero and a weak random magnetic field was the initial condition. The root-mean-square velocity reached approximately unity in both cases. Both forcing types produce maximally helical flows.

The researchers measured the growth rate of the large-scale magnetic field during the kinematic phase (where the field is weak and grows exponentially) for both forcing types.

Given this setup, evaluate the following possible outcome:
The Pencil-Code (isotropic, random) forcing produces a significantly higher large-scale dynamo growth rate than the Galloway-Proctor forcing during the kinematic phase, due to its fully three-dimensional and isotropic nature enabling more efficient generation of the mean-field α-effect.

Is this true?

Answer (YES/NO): NO